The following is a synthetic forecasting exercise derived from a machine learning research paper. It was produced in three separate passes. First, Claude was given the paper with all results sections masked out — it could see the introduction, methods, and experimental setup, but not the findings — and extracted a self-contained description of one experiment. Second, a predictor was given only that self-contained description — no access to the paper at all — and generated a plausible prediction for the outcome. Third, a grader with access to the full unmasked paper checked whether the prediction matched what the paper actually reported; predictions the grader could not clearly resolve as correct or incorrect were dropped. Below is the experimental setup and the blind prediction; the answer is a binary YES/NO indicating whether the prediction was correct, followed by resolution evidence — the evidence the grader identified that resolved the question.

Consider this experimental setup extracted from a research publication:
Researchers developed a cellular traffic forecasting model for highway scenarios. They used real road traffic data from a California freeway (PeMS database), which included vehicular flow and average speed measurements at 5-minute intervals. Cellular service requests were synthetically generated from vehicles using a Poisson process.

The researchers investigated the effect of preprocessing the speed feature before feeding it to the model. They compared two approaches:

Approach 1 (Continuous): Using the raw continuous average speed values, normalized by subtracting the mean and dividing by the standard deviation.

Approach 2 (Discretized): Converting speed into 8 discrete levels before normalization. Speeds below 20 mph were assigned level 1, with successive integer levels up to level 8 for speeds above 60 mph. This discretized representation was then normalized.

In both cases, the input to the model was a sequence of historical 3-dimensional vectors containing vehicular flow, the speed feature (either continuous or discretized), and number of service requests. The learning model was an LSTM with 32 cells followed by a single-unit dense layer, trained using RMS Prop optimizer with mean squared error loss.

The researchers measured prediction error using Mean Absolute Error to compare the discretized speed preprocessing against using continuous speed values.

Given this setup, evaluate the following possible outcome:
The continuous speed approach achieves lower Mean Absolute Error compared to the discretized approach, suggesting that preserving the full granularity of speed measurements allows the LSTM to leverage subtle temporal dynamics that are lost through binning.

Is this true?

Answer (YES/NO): NO